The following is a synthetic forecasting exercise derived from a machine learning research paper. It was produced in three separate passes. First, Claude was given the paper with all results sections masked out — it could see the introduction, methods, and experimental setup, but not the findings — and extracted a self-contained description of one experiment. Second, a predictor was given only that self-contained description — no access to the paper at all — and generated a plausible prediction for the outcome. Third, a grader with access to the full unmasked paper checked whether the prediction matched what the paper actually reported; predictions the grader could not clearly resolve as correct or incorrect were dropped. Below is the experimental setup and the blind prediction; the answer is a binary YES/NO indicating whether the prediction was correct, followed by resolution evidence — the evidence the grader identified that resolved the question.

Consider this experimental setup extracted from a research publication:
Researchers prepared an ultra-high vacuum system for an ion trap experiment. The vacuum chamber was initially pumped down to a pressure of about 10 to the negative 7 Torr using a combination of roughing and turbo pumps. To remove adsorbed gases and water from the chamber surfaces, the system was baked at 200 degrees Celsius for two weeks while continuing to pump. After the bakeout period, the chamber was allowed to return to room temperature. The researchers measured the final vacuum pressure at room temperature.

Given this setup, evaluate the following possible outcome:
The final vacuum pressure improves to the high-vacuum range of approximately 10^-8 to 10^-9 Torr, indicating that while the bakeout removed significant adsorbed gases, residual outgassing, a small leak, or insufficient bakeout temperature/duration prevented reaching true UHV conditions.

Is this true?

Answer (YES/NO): NO